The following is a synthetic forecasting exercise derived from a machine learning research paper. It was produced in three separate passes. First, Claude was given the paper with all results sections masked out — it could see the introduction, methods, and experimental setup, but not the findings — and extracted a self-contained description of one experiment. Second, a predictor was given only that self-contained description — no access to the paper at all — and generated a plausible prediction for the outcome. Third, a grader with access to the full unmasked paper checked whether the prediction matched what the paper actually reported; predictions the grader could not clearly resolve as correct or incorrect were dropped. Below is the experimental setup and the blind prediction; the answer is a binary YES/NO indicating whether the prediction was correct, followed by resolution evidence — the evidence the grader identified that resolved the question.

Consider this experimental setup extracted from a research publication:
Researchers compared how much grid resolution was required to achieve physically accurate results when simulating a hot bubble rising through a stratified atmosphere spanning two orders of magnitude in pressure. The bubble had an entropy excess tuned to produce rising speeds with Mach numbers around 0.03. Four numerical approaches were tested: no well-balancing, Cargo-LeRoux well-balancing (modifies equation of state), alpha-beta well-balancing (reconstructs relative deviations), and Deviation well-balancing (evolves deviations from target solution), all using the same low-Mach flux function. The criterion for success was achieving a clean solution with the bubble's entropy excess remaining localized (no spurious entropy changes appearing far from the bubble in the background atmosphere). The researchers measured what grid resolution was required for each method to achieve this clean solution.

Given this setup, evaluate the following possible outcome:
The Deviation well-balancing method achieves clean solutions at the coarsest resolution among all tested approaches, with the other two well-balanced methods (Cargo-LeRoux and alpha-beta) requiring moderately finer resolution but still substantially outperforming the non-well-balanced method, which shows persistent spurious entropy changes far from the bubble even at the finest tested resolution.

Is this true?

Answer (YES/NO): NO